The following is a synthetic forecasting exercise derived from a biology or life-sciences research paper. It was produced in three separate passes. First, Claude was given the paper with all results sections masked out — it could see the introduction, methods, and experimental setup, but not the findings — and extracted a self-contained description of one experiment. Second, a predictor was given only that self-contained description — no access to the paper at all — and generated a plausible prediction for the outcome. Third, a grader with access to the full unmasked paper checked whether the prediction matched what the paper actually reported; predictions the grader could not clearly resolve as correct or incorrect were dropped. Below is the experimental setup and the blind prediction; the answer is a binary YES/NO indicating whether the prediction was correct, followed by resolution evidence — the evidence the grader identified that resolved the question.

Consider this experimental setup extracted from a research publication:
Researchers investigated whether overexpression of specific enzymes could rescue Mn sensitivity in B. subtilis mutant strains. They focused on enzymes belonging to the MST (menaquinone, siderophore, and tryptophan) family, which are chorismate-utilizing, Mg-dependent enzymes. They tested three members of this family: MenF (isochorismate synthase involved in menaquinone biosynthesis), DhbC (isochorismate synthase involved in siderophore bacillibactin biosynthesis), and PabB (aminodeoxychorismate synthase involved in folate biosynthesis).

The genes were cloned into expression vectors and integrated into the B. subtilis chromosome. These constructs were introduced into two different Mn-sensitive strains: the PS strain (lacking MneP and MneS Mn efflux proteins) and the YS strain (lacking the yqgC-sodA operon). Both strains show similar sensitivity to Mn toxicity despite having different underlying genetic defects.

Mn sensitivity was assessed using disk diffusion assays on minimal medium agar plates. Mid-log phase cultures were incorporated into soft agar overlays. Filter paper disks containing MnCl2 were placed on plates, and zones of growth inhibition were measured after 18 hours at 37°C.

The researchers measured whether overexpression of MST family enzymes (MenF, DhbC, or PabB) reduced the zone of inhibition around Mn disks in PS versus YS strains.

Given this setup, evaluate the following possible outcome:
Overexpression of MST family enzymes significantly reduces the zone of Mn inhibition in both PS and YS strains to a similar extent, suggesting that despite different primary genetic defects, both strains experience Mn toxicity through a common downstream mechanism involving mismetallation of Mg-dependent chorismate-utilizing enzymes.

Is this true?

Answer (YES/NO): NO